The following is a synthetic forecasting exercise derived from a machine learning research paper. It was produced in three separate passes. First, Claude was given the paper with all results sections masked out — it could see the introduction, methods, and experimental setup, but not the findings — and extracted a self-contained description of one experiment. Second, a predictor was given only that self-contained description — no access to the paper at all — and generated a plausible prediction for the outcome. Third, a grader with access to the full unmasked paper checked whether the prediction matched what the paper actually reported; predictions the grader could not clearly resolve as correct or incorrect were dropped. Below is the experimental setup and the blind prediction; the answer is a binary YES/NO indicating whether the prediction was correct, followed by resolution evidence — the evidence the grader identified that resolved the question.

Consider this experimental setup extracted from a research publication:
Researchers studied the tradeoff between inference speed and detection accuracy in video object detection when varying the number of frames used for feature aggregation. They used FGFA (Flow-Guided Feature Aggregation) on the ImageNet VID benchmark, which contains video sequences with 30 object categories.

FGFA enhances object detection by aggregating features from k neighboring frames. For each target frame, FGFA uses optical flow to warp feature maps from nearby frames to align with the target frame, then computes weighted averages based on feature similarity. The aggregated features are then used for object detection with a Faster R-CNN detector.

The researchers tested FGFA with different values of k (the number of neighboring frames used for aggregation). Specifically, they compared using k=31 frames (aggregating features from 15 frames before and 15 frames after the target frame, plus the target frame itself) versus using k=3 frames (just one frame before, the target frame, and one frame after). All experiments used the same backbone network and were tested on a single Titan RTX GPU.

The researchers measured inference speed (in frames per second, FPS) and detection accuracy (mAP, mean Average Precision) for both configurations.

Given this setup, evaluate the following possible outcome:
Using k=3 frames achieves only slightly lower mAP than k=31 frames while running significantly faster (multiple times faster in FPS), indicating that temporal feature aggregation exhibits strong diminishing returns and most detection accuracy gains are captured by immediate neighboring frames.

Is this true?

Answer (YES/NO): YES